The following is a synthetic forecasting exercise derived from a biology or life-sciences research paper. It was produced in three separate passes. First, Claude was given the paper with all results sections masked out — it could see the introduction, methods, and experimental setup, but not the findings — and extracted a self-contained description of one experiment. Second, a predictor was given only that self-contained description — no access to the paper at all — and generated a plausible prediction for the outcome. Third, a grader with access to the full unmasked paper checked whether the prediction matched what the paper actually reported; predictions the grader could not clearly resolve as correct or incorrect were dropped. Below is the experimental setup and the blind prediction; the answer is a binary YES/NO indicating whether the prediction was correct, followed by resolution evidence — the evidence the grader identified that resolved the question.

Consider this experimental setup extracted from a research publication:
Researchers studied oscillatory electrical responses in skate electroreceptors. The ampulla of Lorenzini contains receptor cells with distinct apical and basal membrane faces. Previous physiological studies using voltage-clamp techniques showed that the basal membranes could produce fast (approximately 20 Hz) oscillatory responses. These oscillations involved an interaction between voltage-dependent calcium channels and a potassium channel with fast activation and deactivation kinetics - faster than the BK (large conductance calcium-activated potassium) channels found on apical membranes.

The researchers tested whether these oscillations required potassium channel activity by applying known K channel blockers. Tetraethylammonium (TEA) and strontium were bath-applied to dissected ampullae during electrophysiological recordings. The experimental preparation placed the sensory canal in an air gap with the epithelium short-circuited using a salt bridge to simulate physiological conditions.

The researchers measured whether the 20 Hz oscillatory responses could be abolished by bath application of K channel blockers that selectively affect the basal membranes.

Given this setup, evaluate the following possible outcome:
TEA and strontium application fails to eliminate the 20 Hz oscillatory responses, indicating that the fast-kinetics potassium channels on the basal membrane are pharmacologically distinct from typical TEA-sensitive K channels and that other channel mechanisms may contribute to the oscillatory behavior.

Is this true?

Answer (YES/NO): NO